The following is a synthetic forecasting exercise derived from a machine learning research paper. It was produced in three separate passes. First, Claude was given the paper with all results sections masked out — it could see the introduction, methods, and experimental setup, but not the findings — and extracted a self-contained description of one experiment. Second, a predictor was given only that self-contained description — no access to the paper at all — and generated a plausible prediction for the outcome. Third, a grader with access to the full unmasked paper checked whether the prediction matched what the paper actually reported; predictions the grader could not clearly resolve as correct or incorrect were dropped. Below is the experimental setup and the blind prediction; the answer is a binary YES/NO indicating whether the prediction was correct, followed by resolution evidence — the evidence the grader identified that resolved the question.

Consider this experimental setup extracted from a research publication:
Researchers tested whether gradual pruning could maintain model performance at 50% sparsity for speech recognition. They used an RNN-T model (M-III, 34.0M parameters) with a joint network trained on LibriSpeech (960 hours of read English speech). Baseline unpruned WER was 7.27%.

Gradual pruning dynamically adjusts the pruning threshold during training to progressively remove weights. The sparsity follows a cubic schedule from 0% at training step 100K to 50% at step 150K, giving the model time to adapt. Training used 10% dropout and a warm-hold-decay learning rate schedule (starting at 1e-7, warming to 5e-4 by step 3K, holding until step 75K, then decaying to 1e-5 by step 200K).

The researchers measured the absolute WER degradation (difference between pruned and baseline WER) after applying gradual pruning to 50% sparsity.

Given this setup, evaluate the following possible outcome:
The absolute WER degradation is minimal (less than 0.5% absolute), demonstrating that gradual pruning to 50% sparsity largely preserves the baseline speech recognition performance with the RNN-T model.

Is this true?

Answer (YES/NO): YES